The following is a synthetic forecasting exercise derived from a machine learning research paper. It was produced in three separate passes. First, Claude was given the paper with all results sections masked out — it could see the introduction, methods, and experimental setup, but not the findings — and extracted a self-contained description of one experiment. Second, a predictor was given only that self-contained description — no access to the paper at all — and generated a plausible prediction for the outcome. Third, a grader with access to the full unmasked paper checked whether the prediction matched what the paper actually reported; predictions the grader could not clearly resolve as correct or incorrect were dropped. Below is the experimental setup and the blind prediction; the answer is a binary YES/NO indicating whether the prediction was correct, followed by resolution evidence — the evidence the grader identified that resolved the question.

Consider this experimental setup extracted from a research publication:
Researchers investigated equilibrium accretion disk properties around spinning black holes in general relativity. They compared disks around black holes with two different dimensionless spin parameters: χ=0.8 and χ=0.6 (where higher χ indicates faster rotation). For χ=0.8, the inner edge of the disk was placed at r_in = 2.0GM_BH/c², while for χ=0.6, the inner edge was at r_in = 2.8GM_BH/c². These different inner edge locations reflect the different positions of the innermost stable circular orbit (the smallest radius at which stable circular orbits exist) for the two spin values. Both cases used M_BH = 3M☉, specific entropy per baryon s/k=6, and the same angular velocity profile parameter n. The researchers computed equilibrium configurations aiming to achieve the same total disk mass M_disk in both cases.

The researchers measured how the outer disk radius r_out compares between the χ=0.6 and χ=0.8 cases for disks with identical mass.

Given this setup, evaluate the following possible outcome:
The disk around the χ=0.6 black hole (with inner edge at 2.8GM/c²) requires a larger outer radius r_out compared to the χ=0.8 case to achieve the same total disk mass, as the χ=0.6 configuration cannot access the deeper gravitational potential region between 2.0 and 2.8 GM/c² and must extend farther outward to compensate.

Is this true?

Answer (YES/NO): YES